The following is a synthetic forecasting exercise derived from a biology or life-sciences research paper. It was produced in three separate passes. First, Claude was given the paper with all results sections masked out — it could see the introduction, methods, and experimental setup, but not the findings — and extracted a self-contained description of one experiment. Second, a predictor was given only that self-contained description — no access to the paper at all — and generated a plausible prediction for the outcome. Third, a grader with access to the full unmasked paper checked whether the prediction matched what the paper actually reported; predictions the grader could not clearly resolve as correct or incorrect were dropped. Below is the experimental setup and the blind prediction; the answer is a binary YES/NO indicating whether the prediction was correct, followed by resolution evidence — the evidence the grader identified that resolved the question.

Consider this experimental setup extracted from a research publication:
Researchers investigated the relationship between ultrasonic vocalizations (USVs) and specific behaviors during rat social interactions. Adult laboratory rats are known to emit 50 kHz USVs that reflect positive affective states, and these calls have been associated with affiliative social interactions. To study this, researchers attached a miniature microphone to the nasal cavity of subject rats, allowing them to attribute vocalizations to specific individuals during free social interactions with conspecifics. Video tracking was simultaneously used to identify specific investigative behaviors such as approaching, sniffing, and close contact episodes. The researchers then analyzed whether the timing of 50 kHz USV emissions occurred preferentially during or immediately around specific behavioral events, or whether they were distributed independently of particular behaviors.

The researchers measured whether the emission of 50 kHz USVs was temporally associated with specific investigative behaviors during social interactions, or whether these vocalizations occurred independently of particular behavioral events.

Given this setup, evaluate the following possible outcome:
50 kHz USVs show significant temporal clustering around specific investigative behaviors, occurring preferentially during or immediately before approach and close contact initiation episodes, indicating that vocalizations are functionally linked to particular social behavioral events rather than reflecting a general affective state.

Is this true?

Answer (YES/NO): NO